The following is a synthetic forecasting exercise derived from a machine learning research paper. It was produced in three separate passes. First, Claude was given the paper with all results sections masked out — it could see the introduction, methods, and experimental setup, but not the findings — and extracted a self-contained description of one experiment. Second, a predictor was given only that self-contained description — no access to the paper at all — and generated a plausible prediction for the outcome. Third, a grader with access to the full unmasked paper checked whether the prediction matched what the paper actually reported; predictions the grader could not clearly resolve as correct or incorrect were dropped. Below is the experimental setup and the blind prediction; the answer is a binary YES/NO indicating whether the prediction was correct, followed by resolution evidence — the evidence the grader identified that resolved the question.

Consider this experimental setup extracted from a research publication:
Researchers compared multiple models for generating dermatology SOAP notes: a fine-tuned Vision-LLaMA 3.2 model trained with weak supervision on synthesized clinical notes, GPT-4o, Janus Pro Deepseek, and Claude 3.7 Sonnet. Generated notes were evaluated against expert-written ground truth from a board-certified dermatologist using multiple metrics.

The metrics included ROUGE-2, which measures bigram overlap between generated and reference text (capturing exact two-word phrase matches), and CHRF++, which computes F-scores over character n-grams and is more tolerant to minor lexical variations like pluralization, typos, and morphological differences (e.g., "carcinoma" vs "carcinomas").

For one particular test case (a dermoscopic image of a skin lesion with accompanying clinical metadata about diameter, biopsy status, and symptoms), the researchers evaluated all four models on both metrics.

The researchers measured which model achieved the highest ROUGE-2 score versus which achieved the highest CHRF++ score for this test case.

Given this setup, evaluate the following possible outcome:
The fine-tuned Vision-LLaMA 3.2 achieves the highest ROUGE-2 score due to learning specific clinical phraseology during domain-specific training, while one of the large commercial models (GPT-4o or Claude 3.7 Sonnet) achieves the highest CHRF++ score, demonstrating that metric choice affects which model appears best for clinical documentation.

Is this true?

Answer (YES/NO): NO